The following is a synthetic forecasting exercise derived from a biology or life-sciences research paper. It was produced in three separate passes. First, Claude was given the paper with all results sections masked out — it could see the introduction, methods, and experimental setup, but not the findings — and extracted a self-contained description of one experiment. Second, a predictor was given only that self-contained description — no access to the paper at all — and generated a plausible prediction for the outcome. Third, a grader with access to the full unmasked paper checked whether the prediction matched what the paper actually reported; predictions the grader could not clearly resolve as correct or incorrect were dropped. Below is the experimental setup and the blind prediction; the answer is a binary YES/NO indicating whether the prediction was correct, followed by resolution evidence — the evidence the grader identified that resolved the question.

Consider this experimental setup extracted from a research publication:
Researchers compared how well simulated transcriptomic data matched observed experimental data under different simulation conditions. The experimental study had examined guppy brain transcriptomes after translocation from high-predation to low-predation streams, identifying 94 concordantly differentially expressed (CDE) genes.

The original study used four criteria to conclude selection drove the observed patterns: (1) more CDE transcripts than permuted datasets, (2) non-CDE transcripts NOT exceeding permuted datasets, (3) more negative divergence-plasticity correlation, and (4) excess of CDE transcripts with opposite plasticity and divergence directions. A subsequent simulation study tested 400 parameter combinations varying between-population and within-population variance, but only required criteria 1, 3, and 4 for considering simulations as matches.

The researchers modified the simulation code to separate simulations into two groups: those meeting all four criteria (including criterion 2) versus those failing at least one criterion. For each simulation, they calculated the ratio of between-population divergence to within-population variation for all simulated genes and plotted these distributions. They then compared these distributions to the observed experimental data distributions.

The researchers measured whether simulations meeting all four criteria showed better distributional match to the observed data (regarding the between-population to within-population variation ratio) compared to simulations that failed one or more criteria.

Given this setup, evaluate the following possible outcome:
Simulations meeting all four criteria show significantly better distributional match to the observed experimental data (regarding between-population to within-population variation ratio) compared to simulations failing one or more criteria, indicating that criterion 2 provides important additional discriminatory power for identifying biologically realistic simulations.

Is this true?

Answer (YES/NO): NO